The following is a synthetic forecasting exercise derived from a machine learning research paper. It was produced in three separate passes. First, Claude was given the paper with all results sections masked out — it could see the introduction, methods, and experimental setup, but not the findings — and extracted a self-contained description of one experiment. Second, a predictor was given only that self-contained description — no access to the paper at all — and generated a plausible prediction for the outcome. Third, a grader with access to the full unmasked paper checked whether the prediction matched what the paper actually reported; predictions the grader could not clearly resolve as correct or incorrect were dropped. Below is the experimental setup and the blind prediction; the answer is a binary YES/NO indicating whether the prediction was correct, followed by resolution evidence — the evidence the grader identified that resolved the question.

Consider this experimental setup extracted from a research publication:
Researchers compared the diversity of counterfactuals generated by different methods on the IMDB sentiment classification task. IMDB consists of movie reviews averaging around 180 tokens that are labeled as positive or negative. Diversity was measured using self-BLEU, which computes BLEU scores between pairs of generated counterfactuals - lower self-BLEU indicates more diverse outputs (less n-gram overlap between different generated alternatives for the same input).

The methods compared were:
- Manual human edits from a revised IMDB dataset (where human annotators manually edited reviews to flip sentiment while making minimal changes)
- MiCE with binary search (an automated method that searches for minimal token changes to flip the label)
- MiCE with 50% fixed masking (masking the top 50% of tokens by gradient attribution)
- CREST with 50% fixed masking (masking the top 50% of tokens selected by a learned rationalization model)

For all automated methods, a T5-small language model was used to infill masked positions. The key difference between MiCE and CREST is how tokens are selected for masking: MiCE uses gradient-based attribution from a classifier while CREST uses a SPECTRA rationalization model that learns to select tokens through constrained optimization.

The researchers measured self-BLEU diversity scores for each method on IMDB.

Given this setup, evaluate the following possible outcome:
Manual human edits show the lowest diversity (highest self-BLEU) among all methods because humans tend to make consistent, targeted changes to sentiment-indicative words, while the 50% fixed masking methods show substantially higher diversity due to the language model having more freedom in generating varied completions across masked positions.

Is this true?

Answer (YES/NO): YES